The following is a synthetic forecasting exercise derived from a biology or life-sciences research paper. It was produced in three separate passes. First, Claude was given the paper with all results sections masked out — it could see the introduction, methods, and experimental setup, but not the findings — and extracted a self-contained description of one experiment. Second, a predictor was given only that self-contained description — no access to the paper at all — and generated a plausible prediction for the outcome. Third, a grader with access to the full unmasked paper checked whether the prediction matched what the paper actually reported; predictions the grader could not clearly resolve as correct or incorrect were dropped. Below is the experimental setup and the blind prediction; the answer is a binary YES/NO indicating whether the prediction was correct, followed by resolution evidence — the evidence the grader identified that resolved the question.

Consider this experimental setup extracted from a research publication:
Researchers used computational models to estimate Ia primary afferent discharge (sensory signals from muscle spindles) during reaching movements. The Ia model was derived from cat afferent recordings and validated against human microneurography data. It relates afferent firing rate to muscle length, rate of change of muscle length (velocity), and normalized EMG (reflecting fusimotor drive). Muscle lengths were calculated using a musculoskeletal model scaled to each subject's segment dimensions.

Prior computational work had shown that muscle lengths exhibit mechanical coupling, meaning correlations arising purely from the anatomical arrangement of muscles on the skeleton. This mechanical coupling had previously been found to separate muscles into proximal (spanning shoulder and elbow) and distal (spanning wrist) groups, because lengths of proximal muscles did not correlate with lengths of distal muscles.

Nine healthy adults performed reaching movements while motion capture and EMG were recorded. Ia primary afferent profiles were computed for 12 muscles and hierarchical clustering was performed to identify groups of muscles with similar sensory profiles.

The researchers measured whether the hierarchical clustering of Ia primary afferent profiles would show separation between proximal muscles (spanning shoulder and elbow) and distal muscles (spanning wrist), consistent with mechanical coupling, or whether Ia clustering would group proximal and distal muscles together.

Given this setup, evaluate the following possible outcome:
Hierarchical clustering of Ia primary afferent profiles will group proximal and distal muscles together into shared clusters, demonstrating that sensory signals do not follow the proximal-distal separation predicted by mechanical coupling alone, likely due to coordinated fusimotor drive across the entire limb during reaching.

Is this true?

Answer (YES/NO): NO